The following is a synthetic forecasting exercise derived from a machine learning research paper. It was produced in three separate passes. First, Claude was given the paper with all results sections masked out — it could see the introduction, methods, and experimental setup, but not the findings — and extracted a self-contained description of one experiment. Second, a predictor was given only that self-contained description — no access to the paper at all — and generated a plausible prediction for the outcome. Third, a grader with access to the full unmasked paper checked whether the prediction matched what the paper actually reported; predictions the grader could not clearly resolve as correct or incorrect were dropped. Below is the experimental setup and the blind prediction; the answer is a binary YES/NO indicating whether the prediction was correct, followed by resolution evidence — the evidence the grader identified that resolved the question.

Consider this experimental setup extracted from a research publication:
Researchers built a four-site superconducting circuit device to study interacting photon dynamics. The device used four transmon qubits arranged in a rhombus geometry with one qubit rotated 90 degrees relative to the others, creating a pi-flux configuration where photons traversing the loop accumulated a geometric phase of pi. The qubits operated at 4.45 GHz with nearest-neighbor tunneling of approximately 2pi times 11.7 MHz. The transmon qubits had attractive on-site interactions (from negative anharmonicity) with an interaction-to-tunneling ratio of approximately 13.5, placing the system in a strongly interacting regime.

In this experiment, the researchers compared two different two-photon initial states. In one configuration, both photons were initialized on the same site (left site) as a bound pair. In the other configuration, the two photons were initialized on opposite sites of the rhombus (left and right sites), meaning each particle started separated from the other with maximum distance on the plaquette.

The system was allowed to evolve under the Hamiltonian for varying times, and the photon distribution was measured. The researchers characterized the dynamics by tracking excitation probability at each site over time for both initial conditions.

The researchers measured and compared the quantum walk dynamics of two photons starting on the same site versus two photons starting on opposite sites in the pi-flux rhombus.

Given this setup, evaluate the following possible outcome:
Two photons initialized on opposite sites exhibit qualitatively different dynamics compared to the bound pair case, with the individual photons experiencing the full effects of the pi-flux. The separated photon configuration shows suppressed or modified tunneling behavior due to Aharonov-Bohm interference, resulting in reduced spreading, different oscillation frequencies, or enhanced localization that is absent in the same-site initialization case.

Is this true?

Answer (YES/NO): YES